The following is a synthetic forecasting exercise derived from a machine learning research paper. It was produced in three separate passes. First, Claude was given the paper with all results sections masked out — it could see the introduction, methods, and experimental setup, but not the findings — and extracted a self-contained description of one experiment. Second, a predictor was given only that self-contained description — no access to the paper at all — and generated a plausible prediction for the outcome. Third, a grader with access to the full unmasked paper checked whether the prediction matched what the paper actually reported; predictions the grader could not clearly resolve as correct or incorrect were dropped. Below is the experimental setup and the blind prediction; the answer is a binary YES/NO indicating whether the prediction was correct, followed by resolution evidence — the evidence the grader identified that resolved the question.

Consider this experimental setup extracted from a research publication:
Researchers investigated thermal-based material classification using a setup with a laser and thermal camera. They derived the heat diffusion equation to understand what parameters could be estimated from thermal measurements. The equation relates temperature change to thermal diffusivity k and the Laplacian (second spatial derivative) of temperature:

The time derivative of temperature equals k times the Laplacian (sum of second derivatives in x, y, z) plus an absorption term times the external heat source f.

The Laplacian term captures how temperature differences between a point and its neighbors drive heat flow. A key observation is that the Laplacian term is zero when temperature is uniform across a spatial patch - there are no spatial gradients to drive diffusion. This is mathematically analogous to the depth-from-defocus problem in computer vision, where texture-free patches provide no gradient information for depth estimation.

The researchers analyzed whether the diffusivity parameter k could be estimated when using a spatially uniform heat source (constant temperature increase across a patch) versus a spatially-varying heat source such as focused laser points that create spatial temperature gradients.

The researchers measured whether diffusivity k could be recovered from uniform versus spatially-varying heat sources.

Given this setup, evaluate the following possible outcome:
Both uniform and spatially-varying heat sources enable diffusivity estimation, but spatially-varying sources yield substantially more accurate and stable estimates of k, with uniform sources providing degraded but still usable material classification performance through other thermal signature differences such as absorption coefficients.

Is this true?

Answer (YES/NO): NO